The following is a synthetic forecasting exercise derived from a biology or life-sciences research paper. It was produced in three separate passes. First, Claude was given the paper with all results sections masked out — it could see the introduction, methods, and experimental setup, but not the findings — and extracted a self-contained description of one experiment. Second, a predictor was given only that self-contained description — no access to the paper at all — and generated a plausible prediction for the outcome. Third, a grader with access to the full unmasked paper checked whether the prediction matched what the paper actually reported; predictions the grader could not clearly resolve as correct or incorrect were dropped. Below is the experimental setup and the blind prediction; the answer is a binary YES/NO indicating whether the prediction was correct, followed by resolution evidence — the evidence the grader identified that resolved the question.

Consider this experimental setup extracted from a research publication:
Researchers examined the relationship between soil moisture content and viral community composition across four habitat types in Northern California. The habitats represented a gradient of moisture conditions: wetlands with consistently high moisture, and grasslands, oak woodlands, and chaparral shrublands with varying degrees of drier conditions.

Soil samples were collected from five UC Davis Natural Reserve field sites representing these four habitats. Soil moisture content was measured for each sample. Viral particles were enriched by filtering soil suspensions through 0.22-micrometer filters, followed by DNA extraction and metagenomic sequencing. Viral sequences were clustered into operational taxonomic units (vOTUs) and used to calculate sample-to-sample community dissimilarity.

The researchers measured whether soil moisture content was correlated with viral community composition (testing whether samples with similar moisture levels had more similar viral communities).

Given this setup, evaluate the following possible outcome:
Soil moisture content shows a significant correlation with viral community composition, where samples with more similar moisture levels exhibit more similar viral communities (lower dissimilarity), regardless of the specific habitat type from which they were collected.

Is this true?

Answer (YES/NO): NO